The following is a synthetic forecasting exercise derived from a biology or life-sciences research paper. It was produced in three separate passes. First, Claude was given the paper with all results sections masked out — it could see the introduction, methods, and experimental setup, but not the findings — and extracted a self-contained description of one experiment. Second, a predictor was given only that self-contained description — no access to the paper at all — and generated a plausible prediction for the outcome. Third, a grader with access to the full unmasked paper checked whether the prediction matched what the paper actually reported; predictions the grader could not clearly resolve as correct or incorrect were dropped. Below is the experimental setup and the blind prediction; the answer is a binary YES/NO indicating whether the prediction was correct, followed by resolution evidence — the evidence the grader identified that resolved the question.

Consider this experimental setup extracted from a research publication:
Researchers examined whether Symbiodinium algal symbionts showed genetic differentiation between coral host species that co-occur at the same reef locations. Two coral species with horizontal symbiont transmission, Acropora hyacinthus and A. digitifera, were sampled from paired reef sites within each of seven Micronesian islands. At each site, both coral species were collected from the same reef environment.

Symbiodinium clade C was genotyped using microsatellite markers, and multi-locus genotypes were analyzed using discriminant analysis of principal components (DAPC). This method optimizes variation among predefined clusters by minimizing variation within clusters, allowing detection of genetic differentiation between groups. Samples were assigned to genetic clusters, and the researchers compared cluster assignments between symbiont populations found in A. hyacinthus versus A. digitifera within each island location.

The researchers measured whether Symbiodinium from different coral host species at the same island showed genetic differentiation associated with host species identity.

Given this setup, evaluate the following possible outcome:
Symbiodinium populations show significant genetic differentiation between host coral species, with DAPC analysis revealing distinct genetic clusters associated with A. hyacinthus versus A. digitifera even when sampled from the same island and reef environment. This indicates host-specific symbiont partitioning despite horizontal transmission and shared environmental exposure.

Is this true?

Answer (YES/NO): YES